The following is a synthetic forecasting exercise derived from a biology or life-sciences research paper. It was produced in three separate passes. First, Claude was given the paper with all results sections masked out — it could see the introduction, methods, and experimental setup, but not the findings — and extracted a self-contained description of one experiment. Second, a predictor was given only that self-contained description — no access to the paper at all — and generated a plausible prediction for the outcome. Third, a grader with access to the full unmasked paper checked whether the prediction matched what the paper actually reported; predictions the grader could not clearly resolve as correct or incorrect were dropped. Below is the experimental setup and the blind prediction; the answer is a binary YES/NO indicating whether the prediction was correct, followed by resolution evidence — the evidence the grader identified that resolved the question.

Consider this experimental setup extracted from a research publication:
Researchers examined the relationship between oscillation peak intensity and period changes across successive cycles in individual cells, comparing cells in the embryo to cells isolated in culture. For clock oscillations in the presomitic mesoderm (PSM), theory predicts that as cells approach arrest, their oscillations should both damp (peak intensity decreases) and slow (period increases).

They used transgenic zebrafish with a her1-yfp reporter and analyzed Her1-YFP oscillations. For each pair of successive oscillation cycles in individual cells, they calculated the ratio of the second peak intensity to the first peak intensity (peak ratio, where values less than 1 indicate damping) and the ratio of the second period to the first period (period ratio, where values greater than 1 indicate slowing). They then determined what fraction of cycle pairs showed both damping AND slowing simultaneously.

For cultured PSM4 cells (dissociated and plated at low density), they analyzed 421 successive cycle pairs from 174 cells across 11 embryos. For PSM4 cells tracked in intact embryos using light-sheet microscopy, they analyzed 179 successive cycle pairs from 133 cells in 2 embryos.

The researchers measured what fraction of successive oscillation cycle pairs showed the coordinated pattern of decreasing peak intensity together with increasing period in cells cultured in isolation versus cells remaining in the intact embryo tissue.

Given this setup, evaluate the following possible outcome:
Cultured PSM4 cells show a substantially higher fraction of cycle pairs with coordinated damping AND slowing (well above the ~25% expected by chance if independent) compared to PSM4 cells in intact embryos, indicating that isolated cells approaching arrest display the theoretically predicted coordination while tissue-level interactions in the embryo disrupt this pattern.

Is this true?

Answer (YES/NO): NO